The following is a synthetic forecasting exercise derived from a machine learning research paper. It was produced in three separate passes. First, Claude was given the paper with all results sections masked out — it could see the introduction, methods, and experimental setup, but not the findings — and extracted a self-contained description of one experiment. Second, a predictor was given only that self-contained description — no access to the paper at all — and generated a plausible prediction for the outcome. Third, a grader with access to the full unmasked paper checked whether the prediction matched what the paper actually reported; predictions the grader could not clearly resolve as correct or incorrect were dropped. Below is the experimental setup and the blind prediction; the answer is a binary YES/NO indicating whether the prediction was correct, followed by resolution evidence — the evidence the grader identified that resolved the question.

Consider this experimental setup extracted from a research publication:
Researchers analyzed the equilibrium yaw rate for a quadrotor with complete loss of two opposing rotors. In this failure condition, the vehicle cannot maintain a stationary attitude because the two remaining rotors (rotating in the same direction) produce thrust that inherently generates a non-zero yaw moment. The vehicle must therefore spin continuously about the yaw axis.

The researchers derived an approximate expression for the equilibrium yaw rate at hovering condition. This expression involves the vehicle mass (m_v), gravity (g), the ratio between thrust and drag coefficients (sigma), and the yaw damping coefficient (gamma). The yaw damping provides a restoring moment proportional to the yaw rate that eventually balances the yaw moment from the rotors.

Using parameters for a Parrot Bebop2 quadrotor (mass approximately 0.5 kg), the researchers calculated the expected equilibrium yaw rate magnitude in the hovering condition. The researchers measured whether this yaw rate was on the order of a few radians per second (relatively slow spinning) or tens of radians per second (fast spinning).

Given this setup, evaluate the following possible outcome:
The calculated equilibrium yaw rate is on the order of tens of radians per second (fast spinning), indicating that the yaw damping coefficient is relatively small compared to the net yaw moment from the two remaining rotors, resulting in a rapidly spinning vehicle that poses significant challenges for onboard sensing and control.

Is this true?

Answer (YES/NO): YES